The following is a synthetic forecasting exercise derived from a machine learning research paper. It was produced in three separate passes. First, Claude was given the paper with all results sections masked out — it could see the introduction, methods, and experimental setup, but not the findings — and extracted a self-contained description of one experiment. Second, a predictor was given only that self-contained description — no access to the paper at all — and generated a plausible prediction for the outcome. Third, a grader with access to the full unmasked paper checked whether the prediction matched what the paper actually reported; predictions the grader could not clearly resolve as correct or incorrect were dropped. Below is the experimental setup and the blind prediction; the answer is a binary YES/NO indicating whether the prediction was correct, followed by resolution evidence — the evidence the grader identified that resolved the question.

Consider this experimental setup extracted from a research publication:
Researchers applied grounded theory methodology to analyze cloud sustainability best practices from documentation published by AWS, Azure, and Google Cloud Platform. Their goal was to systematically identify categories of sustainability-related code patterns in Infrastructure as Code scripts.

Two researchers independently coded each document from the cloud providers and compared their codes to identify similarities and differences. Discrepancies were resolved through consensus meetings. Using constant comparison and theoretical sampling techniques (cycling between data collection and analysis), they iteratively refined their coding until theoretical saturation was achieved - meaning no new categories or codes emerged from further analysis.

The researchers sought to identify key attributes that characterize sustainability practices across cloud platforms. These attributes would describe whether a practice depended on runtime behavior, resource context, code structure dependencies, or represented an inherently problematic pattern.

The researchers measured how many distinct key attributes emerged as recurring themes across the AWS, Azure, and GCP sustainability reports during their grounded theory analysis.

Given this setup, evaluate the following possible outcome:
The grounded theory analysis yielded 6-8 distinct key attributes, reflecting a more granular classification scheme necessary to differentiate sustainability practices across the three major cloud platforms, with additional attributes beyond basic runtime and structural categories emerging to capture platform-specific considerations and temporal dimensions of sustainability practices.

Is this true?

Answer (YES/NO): NO